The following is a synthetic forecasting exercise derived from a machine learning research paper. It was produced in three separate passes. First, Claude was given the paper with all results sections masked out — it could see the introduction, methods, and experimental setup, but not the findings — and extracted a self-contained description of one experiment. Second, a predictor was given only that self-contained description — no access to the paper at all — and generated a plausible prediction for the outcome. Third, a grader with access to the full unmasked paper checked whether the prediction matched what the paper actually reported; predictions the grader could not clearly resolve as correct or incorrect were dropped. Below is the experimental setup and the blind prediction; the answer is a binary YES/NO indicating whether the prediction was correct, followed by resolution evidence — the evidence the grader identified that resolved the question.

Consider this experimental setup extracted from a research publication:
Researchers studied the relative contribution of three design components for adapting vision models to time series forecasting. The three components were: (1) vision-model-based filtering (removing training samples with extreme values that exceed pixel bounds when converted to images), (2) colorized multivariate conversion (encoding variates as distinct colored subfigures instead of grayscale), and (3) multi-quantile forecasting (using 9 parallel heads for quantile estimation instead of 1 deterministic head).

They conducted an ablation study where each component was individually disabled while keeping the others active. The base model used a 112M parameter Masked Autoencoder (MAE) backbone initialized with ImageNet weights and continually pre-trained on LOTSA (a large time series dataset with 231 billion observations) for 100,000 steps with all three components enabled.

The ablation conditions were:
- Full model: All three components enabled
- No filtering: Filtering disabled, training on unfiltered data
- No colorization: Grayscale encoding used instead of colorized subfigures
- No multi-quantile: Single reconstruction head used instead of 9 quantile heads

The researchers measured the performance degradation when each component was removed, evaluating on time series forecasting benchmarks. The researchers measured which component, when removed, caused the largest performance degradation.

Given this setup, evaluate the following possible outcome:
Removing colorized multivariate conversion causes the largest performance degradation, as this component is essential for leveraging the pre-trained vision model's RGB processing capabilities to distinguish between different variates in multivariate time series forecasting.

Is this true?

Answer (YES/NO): NO